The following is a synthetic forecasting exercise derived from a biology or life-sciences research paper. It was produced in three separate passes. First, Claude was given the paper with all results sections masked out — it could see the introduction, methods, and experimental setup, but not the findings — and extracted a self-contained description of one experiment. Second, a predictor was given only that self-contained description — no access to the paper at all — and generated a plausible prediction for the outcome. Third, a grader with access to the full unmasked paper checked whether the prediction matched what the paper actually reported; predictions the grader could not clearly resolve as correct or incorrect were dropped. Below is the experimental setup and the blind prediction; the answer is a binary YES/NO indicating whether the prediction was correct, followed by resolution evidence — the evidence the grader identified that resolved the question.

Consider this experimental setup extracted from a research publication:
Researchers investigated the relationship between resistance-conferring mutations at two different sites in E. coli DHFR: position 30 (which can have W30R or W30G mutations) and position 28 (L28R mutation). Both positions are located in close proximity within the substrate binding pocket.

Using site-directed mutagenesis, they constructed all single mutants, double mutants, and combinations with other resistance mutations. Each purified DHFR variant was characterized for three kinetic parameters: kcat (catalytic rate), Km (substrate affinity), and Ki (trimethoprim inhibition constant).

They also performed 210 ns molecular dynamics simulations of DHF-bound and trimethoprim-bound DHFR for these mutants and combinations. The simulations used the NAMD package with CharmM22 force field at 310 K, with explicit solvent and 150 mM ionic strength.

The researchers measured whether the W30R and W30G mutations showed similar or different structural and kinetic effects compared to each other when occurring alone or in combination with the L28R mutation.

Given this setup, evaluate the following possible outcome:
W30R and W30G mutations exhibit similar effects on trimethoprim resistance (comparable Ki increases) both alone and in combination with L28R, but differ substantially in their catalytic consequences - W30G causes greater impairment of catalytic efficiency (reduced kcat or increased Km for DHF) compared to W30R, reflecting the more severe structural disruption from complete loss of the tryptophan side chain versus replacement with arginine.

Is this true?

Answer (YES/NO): NO